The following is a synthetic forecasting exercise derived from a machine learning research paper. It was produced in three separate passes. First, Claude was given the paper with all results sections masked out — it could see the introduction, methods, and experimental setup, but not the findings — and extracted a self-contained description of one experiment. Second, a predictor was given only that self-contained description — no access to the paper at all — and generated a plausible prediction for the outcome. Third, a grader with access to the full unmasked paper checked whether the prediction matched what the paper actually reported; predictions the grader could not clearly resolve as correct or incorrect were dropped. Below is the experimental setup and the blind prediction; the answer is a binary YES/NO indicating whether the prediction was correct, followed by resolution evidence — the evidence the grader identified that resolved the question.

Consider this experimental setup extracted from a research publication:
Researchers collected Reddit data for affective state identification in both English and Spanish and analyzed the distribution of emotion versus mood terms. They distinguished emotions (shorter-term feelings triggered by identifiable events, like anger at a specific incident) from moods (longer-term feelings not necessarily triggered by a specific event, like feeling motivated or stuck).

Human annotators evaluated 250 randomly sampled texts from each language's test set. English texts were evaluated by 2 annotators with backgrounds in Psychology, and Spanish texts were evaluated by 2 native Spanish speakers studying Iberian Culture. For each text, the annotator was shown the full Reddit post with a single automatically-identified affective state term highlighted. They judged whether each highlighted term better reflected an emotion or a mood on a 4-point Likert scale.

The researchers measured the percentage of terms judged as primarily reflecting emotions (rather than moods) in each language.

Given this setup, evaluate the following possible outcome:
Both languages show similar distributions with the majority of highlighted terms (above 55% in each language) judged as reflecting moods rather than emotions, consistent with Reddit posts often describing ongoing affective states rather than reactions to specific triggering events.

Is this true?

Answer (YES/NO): NO